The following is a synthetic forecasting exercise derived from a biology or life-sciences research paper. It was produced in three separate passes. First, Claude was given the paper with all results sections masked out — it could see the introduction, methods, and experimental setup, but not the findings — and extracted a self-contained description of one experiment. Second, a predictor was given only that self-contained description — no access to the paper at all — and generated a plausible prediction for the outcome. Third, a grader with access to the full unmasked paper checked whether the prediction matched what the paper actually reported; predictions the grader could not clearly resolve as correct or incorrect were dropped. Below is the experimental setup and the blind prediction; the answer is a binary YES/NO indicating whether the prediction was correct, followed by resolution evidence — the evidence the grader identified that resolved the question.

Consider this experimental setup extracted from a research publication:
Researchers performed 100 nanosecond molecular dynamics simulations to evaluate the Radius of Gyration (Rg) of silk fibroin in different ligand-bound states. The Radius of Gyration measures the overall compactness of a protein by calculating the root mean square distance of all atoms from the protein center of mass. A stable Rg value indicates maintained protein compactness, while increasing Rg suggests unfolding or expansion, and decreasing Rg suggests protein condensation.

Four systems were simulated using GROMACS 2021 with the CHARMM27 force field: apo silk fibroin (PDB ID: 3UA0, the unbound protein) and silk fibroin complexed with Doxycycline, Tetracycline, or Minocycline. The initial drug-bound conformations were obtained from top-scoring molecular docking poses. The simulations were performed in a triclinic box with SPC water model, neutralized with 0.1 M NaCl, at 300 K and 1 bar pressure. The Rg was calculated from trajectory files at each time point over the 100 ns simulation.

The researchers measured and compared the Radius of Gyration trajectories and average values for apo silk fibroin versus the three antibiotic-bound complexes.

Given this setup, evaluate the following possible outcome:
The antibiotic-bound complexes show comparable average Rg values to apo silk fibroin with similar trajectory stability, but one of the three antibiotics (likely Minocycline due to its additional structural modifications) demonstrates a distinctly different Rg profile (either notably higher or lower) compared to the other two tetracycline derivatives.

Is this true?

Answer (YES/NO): NO